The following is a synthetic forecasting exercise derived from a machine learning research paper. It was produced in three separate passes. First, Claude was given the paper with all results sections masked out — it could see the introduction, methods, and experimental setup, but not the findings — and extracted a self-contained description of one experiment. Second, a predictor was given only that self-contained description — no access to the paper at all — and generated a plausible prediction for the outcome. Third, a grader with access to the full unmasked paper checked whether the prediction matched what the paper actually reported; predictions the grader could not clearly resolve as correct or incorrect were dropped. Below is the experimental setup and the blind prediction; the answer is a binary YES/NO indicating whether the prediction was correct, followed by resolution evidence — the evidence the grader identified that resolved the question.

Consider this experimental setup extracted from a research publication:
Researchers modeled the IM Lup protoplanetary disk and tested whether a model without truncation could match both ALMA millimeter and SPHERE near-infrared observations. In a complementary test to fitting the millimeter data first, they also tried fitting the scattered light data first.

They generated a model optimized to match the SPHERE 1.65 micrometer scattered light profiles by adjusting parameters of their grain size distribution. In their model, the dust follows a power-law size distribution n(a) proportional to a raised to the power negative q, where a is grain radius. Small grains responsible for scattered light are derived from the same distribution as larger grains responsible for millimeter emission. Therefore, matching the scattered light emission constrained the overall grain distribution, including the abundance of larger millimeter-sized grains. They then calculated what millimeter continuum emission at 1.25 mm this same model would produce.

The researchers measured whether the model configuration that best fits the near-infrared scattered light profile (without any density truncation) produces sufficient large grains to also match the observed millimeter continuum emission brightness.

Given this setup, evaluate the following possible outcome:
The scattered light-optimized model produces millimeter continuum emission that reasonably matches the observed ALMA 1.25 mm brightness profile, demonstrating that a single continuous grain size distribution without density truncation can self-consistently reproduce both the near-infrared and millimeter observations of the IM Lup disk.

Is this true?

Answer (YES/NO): NO